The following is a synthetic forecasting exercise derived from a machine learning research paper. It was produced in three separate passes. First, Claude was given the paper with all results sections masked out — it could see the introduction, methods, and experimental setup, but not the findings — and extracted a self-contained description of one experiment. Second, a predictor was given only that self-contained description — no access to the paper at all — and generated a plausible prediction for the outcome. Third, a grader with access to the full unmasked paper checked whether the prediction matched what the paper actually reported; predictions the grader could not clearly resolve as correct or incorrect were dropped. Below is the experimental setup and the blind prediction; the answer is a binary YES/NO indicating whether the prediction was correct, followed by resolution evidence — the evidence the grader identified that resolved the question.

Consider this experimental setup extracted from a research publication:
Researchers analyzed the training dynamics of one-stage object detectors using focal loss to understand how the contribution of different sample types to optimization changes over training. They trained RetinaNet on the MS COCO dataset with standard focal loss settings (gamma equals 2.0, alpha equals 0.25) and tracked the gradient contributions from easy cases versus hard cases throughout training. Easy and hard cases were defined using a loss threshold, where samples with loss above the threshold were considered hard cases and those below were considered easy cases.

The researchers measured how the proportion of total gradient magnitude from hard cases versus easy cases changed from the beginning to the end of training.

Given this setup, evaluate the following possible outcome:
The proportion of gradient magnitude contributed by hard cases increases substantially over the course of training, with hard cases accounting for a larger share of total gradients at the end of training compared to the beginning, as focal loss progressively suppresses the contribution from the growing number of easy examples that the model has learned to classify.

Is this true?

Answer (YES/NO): NO